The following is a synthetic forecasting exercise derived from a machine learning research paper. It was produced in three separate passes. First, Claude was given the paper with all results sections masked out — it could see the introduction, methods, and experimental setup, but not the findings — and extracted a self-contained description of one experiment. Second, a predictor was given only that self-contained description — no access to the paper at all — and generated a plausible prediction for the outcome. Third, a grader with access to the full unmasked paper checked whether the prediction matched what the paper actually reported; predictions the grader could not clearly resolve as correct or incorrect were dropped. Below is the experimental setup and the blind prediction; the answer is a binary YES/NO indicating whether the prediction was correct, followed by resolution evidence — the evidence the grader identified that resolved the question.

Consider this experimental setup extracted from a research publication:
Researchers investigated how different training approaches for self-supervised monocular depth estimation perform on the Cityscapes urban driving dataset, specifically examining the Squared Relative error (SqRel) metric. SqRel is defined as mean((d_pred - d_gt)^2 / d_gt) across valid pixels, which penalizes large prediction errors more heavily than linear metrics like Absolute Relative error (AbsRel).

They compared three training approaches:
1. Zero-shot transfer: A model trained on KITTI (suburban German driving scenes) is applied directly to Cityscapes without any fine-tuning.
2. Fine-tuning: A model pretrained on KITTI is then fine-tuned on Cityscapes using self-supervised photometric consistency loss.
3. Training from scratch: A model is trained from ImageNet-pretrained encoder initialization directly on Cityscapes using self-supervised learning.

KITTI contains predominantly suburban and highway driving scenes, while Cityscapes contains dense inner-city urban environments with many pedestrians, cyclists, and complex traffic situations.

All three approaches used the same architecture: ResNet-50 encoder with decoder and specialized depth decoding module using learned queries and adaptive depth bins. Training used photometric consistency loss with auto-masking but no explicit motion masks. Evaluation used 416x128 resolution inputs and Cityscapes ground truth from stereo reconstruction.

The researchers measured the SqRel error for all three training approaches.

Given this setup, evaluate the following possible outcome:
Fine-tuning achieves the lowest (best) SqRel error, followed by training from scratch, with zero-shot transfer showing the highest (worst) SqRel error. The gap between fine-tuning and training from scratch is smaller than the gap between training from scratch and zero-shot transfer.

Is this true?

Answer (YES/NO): NO